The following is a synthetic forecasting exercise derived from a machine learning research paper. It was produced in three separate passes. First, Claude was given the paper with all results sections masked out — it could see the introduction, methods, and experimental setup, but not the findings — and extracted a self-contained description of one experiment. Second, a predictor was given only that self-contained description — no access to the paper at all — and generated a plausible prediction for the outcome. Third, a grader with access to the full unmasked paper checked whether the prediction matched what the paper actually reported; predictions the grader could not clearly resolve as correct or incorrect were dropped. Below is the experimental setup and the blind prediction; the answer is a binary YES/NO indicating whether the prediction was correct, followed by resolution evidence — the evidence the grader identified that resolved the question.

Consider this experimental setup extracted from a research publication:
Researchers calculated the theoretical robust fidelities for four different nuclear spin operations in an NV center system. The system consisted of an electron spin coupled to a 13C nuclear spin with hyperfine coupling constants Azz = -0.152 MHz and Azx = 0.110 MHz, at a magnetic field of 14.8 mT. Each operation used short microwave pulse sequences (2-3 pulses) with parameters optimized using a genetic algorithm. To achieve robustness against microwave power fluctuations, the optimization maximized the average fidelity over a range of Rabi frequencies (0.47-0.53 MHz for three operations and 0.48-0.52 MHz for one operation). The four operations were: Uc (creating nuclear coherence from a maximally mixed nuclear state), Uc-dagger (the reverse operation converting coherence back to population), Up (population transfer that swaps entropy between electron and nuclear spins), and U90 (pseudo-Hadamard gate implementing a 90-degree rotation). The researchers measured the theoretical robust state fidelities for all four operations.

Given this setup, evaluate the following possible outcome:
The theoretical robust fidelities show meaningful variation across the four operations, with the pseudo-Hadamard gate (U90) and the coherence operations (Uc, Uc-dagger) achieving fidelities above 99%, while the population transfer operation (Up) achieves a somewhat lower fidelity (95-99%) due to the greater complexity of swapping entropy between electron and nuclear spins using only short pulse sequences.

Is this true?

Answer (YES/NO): NO